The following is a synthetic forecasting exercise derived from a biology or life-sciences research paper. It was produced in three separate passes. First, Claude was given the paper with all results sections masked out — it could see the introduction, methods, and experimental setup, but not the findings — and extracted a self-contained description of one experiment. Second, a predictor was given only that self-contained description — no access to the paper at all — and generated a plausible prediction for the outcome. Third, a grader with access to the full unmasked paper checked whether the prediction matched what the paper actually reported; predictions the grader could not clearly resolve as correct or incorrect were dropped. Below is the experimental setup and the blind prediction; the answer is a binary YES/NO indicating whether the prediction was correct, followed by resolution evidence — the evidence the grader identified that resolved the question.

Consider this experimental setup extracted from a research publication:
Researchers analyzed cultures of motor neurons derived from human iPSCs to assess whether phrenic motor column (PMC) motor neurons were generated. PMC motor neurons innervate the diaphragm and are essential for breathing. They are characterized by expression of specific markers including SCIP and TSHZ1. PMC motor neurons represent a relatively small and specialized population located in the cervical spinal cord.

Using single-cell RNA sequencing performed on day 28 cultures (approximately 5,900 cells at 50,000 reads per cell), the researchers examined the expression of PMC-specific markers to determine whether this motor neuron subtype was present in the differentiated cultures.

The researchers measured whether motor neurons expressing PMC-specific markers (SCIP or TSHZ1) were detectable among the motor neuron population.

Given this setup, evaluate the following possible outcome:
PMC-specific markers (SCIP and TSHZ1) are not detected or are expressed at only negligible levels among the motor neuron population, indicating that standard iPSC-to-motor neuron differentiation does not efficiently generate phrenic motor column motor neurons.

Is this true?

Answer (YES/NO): NO